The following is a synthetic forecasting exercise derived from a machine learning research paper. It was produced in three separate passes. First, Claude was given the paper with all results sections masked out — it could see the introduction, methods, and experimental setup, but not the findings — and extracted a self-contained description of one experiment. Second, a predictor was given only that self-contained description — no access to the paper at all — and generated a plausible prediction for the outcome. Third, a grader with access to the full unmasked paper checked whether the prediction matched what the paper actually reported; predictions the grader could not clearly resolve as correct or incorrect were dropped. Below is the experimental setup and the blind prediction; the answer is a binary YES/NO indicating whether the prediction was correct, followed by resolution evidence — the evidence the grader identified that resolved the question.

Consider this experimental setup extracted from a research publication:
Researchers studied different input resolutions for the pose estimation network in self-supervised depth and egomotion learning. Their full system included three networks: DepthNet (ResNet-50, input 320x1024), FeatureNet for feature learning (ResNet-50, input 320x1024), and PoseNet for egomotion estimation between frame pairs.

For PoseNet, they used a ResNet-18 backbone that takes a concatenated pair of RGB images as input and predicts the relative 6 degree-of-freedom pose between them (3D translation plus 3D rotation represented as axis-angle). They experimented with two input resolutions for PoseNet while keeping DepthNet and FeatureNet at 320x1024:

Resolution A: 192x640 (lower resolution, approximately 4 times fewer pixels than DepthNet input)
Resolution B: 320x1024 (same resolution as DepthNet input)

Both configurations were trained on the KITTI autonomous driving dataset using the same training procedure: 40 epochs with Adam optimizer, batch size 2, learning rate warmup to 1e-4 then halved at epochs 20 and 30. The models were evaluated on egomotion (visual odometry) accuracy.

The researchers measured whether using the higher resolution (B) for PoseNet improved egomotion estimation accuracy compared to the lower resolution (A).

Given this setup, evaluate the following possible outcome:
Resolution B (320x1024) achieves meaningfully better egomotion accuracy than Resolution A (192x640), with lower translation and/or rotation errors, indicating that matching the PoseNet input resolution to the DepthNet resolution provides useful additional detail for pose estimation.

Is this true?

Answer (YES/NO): NO